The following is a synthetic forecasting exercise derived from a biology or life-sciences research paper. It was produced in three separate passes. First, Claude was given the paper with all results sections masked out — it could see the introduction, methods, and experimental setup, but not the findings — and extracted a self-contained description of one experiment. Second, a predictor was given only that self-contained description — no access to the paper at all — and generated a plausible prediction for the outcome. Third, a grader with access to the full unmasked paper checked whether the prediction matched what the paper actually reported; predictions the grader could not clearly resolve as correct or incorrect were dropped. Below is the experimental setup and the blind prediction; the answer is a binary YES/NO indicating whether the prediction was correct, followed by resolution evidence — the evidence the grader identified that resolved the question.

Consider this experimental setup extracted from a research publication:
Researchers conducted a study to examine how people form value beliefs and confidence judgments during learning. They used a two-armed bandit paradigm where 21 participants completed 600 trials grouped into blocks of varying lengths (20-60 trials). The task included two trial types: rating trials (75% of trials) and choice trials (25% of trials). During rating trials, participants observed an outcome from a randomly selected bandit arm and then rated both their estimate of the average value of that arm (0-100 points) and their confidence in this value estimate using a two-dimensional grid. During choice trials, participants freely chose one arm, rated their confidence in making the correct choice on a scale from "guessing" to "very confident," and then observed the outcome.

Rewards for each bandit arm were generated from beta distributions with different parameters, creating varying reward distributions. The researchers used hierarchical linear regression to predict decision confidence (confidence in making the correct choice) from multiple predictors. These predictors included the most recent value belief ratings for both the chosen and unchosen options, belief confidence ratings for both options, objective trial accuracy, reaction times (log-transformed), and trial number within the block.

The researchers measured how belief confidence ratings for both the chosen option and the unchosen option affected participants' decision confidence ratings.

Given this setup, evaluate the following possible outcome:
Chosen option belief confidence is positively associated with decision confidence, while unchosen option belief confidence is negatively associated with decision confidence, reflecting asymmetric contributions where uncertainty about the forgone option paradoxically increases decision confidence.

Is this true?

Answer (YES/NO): NO